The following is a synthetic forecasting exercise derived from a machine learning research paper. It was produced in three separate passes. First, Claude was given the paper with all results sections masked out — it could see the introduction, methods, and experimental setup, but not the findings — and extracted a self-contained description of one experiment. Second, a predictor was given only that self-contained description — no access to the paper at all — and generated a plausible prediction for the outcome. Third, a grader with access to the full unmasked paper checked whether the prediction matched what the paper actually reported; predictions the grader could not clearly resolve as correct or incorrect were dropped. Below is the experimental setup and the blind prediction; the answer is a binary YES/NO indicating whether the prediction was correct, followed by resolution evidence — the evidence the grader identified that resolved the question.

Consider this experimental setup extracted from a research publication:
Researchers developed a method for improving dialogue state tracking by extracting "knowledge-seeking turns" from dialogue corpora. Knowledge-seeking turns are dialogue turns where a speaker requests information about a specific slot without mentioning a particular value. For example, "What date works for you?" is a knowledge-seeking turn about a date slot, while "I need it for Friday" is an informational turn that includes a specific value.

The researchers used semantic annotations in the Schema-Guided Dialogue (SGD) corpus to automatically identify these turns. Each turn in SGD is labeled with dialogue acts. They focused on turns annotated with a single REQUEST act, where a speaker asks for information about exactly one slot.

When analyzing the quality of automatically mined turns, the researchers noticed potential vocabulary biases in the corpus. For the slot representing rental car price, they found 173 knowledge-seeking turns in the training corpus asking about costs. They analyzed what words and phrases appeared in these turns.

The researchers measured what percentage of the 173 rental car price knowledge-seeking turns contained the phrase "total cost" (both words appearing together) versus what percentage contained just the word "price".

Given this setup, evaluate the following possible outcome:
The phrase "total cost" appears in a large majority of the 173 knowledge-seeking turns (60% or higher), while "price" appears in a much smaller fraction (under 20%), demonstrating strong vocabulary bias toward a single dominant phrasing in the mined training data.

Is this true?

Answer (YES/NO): NO